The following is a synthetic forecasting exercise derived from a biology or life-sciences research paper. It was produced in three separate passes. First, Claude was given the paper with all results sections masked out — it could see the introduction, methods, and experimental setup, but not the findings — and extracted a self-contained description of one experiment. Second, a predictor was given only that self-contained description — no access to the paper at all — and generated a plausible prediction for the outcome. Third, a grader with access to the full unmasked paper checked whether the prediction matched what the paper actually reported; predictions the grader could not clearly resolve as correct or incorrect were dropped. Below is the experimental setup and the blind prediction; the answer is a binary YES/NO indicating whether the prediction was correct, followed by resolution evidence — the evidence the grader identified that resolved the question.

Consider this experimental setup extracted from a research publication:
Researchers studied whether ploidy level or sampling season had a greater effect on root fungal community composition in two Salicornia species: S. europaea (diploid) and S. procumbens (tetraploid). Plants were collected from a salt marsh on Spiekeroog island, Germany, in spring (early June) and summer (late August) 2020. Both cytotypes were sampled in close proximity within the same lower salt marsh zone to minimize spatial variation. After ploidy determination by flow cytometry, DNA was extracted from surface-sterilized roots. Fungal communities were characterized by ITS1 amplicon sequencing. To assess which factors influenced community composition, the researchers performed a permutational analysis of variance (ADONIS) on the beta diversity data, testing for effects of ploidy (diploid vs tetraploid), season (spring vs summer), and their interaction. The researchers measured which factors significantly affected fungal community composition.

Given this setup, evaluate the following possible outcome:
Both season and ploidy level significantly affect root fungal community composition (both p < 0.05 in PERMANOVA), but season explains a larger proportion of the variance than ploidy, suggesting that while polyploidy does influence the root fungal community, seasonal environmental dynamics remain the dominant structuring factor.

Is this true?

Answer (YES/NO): NO